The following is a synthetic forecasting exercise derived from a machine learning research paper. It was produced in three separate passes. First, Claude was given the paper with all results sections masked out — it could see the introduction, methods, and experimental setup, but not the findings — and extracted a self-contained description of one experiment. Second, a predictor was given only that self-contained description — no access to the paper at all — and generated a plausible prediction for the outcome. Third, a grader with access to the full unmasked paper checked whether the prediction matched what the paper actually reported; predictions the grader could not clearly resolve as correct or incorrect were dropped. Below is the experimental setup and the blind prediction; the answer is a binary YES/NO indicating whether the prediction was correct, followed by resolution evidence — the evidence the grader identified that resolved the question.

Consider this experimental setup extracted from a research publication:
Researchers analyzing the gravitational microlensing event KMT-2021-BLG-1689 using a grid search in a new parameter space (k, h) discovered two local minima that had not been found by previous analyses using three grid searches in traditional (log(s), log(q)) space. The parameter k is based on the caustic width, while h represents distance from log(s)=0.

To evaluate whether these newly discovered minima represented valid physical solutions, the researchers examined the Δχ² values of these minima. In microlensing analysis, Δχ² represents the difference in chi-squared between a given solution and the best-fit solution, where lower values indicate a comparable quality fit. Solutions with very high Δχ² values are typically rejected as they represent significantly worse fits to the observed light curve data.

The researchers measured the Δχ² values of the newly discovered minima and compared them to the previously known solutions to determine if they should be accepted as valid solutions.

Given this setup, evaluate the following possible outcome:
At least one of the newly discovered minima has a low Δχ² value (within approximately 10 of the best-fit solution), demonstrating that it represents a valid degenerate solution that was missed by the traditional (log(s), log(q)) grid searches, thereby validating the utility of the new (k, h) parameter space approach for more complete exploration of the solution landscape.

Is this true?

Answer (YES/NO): NO